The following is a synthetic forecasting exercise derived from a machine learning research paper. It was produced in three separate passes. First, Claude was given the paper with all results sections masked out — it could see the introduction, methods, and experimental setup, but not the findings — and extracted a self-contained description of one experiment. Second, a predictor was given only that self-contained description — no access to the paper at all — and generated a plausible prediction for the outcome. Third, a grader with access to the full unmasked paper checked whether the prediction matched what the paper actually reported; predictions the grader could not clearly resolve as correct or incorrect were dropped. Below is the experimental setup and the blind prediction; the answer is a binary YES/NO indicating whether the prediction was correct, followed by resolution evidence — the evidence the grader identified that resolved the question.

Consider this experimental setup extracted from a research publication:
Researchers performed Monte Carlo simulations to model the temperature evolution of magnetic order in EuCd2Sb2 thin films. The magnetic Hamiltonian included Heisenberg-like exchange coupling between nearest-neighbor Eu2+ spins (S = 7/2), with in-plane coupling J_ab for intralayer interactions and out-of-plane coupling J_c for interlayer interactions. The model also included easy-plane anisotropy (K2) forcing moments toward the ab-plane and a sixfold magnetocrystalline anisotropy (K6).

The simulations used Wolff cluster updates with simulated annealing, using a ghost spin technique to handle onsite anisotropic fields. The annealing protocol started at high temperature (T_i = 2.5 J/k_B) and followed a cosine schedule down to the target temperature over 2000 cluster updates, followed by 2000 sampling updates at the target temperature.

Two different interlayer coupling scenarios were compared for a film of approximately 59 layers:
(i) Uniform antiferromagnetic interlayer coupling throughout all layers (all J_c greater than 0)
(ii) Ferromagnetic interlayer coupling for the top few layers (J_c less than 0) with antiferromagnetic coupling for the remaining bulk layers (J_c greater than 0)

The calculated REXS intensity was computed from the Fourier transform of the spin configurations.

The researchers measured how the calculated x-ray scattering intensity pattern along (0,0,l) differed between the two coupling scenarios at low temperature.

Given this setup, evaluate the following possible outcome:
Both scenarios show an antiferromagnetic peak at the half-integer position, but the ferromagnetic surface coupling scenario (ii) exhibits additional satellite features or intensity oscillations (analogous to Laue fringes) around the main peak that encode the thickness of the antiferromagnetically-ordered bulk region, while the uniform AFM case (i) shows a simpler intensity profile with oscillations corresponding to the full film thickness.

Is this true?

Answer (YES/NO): NO